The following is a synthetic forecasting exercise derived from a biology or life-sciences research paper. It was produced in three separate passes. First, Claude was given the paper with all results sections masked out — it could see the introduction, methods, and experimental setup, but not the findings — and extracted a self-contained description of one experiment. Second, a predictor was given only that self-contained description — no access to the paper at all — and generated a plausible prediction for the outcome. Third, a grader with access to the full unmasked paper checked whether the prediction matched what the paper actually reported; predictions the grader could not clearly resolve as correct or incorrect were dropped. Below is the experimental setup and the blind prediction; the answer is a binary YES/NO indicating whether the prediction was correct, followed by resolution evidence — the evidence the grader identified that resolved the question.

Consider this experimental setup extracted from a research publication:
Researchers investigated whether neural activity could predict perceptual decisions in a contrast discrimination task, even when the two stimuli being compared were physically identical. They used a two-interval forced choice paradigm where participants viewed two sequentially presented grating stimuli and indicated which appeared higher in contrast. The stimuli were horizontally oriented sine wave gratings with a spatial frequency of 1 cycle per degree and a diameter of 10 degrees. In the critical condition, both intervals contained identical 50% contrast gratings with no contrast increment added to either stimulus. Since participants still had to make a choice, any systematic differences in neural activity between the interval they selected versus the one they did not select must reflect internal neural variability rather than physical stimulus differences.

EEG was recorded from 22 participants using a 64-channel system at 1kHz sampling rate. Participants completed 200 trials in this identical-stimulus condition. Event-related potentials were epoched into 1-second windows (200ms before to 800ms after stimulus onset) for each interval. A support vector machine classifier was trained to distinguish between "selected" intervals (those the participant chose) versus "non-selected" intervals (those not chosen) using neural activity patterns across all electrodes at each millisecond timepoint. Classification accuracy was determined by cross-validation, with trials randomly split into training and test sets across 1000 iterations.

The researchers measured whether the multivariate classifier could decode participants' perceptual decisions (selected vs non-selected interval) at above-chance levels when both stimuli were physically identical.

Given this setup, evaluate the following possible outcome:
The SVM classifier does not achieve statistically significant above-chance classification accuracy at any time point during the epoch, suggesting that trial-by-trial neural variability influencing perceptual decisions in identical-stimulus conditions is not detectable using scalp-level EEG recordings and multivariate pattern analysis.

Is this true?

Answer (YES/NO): NO